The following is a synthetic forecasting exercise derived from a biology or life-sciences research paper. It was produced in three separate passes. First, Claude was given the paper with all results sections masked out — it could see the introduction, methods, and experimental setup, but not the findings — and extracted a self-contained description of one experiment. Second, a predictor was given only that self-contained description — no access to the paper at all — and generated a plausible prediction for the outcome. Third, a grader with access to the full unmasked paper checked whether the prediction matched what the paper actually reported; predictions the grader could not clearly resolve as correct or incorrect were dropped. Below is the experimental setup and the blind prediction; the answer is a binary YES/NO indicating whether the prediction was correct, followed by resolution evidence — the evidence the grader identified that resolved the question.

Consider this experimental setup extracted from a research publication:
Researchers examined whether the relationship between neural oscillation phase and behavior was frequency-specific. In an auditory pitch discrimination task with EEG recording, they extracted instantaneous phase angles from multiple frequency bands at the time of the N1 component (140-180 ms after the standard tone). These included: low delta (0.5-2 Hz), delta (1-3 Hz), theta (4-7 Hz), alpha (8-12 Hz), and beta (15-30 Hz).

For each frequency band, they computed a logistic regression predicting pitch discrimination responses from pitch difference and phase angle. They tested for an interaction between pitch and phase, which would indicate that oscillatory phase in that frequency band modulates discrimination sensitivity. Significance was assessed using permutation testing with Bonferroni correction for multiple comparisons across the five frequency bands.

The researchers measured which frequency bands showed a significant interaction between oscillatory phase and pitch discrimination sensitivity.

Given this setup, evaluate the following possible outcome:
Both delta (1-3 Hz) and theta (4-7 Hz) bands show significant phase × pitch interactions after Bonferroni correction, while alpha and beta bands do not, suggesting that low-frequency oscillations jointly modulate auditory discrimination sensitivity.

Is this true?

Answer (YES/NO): NO